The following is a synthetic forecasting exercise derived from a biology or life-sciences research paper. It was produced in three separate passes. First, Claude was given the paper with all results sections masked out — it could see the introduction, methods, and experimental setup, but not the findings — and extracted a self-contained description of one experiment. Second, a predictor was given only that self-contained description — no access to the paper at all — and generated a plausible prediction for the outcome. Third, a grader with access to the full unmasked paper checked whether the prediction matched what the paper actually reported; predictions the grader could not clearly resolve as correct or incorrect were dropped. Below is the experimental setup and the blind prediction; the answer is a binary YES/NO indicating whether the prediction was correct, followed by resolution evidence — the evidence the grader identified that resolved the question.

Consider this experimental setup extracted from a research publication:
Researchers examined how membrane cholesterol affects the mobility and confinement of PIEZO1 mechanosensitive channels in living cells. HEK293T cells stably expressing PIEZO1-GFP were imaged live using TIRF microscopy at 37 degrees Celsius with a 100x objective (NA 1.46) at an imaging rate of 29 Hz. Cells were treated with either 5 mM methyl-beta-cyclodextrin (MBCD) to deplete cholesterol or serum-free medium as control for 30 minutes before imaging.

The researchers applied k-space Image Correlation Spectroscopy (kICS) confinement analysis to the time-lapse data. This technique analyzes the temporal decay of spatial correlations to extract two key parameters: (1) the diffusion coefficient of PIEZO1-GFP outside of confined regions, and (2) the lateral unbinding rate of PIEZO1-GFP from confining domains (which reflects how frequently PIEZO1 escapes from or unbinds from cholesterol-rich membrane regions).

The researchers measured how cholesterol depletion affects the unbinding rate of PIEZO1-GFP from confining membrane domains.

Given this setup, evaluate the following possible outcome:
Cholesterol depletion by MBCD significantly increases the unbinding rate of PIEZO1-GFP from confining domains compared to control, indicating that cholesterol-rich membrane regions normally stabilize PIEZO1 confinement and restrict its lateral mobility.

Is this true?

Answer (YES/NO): YES